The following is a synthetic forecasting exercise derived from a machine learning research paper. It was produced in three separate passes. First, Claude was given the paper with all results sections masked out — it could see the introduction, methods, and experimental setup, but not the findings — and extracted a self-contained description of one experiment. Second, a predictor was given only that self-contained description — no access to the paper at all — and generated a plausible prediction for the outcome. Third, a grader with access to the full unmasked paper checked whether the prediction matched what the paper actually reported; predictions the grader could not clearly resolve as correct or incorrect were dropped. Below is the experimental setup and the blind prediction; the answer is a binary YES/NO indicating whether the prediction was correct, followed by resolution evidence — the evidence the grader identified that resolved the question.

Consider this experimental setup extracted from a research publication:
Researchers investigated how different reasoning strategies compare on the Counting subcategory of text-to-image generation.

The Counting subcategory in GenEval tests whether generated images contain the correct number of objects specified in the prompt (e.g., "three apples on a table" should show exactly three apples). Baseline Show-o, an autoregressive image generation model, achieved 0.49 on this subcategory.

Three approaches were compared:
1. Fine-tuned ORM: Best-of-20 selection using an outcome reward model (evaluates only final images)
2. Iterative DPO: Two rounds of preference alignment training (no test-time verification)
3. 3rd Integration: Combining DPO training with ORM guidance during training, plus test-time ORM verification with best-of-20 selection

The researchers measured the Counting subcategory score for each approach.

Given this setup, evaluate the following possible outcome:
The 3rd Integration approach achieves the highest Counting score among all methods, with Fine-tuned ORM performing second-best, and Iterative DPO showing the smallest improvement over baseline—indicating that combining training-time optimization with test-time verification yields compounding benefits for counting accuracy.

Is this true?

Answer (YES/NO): NO